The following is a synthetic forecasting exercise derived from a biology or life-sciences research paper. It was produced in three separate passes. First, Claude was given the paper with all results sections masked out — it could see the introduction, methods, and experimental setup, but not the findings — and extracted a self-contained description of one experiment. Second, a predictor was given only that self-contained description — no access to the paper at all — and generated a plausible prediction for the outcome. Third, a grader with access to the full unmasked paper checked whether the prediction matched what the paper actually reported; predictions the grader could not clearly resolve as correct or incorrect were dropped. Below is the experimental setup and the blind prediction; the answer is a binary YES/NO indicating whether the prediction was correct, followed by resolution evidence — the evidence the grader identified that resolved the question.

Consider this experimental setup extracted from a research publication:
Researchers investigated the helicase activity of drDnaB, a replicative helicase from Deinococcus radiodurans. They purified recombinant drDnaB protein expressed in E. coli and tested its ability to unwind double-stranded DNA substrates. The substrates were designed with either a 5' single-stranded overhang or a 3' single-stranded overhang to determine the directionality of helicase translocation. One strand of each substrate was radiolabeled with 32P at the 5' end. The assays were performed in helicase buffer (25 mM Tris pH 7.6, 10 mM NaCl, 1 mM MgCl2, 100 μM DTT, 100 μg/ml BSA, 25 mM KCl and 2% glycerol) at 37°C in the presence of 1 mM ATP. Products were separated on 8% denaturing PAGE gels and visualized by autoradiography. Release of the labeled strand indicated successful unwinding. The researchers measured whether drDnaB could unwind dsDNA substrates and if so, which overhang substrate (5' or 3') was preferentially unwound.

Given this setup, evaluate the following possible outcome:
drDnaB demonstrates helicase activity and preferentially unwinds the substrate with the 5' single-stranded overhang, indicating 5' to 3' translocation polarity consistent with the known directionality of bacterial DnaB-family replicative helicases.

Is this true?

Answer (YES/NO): YES